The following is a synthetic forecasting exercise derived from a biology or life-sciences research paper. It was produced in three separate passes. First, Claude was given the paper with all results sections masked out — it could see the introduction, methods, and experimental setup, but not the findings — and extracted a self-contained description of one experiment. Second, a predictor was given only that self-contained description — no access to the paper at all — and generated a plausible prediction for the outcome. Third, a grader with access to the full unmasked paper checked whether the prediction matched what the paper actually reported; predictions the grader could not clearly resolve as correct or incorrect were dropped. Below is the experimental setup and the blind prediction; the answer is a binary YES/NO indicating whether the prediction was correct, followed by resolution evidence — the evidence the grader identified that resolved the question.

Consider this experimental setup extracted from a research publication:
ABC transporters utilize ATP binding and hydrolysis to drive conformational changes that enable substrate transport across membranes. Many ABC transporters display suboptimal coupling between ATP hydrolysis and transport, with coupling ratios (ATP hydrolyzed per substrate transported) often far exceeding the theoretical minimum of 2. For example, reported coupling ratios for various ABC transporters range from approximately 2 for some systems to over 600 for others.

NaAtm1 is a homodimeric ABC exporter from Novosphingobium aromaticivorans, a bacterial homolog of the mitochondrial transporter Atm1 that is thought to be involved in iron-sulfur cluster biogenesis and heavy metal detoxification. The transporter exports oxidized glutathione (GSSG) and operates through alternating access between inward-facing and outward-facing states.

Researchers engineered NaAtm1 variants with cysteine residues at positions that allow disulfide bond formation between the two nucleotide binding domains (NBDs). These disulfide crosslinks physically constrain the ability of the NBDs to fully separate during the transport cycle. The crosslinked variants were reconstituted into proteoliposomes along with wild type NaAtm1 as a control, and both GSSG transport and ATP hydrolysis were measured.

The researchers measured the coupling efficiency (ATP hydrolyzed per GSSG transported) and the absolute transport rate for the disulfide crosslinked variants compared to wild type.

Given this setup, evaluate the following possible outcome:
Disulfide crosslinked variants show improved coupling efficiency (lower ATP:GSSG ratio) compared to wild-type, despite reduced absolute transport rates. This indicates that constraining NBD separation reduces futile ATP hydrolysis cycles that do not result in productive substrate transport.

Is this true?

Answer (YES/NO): YES